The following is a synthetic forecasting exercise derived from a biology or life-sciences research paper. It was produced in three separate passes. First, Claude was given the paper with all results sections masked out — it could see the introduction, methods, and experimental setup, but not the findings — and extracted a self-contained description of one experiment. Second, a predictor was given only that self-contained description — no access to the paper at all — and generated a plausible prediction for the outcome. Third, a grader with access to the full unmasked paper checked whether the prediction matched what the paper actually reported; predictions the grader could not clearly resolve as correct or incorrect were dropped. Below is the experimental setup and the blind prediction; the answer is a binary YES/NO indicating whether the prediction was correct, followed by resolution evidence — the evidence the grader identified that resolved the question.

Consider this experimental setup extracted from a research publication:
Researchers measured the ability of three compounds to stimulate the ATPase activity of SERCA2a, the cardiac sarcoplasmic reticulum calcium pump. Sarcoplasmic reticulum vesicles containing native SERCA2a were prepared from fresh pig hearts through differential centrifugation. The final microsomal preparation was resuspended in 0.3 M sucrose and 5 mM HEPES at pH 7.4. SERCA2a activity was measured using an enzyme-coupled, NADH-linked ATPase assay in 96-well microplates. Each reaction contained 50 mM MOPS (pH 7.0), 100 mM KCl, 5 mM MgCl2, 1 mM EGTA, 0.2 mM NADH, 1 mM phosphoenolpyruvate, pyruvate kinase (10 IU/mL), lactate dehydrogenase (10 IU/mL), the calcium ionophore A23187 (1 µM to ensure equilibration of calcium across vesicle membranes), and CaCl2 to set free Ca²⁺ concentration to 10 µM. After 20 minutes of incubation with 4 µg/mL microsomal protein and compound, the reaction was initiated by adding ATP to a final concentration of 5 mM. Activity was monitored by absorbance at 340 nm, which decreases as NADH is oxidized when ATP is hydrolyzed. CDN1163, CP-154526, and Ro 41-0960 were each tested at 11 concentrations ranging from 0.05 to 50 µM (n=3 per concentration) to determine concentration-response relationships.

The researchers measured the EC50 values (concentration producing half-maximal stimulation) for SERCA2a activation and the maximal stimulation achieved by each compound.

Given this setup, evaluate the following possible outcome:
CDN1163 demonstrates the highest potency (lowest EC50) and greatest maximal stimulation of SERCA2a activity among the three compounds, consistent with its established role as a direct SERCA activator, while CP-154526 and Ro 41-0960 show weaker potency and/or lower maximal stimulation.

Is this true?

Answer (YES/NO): NO